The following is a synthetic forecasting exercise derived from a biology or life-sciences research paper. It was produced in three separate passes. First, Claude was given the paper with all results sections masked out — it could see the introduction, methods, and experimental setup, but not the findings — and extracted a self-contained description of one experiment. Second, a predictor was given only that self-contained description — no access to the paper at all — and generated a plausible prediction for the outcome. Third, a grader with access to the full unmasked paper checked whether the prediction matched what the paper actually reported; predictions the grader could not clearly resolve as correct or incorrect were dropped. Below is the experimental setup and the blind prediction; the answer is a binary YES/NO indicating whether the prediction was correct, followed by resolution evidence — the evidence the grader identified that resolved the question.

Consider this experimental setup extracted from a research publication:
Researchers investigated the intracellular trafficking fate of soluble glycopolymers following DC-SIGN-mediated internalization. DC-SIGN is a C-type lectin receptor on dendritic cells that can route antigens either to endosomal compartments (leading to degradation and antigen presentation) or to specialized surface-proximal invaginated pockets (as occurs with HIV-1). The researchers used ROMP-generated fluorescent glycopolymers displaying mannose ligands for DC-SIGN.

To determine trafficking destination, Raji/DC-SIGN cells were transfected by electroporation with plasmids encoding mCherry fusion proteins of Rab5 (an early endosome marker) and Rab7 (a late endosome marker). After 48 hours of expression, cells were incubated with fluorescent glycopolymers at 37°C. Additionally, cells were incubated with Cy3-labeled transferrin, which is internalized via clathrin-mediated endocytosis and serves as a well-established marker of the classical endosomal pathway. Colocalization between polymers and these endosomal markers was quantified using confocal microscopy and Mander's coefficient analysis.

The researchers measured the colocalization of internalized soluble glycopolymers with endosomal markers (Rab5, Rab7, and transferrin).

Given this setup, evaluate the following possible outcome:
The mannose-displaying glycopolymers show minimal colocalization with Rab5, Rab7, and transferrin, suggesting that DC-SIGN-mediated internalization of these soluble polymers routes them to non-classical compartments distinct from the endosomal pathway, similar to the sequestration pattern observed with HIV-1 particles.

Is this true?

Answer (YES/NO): NO